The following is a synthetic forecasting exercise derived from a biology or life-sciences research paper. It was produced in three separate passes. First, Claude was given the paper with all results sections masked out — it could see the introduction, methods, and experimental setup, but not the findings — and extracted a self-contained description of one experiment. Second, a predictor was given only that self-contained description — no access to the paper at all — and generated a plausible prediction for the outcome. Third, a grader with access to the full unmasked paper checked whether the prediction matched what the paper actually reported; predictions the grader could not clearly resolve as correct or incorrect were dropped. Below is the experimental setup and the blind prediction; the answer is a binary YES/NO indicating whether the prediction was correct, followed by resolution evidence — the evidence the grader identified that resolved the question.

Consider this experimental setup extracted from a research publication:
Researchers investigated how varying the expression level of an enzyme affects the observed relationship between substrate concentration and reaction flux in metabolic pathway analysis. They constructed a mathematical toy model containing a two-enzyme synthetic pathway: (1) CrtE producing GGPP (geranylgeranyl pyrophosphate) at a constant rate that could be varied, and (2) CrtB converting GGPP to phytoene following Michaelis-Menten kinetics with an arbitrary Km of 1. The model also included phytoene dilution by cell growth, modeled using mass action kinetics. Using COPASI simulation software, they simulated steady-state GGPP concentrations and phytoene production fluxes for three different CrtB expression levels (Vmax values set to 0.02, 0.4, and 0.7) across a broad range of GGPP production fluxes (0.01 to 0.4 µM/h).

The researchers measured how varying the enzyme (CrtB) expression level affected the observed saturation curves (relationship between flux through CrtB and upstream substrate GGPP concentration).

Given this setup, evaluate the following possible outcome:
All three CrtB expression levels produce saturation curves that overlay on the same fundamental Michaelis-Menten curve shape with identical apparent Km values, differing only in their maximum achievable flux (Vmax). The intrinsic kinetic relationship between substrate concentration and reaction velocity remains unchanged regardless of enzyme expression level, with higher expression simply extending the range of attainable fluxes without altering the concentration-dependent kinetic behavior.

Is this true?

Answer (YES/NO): NO